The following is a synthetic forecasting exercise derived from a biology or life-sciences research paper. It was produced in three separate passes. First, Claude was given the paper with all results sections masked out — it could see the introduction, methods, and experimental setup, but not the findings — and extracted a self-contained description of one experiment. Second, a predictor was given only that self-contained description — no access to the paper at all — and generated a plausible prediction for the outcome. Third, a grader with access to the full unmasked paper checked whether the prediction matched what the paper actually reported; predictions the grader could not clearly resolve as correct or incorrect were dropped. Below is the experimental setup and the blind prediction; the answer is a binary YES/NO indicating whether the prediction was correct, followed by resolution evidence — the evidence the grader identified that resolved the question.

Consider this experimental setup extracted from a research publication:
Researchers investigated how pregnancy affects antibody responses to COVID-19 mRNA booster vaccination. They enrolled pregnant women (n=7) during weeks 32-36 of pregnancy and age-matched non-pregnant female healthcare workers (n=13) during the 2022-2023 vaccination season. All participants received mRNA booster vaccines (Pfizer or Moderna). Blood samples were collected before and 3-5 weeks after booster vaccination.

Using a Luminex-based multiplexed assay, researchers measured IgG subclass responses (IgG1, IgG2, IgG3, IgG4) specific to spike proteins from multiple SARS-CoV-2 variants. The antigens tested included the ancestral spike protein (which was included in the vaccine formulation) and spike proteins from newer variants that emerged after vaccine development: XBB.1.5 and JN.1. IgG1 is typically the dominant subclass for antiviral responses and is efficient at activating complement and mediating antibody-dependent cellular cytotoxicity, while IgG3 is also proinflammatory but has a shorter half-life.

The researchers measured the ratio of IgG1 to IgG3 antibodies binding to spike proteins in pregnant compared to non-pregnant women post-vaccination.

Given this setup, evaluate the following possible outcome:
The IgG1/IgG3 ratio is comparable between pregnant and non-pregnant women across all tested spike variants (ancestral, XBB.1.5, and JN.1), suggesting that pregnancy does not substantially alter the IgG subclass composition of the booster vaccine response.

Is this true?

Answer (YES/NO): NO